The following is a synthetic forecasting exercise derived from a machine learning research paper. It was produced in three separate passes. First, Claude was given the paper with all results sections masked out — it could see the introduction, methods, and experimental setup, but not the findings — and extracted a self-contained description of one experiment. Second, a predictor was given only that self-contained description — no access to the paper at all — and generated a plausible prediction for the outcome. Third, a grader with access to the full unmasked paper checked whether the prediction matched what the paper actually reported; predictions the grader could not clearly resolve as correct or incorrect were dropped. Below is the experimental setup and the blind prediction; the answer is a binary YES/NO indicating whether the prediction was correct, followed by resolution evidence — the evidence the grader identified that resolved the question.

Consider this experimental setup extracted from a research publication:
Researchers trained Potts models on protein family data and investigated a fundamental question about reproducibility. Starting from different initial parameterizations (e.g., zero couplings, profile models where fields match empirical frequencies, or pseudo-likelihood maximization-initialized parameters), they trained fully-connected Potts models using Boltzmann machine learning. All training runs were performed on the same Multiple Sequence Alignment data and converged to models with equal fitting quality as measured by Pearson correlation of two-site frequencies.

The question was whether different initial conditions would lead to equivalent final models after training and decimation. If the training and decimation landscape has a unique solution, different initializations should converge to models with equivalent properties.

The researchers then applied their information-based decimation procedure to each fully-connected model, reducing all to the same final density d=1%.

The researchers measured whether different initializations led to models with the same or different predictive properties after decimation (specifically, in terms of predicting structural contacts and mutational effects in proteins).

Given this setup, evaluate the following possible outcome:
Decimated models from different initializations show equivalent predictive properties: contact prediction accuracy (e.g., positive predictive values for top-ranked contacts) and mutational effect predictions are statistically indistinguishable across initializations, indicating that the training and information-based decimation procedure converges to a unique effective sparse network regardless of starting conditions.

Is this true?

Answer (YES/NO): NO